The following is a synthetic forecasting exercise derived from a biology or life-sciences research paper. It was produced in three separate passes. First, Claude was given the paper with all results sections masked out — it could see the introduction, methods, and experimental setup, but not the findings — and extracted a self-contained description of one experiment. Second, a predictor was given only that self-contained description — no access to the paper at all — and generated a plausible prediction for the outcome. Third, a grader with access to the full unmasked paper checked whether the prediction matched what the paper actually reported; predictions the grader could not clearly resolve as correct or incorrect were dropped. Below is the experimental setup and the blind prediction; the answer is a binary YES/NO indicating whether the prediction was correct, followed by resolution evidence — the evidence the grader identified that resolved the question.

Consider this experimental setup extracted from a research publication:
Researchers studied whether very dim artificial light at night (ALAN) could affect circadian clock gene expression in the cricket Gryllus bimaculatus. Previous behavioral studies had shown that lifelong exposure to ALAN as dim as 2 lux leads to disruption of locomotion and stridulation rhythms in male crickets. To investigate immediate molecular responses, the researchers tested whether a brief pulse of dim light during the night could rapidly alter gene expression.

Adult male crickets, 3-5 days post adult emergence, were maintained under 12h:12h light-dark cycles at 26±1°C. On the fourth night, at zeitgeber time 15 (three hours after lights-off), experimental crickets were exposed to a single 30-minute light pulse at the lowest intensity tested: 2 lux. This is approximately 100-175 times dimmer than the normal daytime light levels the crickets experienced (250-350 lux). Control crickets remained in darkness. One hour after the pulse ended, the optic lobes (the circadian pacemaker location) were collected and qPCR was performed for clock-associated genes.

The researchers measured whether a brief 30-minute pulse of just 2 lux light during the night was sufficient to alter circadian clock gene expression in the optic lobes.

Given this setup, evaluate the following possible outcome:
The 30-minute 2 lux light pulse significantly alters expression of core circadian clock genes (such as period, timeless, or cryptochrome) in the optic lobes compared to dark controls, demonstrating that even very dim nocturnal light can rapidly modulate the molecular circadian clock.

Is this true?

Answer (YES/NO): NO